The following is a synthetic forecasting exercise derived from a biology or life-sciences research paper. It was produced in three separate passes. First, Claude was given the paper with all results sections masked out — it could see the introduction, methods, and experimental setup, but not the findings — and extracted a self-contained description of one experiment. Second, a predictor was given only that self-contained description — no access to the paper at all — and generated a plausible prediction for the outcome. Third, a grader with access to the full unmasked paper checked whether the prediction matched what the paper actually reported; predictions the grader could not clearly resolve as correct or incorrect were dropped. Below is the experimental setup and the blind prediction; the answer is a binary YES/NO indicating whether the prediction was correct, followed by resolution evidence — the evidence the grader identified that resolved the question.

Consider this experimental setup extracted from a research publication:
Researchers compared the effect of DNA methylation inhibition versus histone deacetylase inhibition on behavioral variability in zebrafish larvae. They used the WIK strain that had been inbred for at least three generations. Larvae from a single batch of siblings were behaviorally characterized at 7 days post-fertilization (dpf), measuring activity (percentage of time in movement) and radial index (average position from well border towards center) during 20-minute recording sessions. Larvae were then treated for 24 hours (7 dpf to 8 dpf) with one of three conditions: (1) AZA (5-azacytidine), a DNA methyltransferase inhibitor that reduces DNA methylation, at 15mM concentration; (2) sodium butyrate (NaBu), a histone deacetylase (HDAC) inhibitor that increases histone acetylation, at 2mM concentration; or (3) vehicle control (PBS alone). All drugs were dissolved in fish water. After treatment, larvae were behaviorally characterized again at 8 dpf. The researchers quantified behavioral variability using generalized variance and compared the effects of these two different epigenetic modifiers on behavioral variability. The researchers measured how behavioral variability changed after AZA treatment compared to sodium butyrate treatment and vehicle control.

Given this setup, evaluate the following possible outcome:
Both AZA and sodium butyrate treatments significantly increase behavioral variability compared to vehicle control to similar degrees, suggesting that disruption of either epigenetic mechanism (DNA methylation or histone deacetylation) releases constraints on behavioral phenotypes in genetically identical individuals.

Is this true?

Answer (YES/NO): NO